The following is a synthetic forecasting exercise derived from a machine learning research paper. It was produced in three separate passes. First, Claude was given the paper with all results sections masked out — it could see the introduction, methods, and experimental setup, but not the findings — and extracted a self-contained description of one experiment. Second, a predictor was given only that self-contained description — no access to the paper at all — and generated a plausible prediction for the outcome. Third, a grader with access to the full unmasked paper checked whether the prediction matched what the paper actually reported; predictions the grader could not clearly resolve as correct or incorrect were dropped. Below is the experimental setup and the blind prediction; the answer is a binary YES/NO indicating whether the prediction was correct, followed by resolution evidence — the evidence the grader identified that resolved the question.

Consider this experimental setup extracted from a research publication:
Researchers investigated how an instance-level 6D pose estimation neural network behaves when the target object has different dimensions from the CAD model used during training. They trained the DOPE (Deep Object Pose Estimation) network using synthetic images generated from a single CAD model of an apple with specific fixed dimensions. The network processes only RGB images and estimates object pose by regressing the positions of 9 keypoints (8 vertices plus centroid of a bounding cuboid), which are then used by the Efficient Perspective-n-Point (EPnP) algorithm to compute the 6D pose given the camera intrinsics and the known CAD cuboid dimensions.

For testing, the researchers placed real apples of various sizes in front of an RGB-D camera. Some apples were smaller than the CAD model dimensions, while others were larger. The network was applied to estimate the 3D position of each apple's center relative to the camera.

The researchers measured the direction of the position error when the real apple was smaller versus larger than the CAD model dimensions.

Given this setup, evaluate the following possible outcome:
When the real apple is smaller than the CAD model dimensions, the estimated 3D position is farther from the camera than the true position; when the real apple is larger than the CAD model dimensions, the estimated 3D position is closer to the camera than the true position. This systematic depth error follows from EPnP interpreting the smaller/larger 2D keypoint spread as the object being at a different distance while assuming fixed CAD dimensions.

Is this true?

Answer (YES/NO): YES